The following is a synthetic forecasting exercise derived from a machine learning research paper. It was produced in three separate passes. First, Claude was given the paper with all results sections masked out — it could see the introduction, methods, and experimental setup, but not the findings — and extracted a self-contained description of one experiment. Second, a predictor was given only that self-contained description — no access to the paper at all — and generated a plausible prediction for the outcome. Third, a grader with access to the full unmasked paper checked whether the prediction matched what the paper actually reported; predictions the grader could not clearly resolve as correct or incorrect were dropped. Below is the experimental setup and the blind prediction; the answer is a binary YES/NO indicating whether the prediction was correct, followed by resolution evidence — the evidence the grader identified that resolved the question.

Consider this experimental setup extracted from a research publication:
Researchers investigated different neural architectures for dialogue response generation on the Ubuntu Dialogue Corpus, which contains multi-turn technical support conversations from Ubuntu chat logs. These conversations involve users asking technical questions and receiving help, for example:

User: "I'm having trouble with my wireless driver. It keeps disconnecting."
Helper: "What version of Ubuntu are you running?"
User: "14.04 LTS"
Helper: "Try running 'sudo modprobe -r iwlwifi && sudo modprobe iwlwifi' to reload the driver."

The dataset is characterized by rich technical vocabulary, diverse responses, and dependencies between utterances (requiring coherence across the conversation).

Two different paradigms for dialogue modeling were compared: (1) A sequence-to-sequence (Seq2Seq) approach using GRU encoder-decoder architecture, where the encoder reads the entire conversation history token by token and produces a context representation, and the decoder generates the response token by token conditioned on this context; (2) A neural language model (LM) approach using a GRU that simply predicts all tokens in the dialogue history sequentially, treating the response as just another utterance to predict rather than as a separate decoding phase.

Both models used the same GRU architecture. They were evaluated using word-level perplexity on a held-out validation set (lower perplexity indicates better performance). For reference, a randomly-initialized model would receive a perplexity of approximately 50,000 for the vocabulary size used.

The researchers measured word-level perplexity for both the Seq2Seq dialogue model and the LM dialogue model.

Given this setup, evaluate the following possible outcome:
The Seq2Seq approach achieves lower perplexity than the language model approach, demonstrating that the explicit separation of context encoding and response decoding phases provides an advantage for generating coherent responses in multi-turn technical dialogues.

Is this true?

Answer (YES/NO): NO